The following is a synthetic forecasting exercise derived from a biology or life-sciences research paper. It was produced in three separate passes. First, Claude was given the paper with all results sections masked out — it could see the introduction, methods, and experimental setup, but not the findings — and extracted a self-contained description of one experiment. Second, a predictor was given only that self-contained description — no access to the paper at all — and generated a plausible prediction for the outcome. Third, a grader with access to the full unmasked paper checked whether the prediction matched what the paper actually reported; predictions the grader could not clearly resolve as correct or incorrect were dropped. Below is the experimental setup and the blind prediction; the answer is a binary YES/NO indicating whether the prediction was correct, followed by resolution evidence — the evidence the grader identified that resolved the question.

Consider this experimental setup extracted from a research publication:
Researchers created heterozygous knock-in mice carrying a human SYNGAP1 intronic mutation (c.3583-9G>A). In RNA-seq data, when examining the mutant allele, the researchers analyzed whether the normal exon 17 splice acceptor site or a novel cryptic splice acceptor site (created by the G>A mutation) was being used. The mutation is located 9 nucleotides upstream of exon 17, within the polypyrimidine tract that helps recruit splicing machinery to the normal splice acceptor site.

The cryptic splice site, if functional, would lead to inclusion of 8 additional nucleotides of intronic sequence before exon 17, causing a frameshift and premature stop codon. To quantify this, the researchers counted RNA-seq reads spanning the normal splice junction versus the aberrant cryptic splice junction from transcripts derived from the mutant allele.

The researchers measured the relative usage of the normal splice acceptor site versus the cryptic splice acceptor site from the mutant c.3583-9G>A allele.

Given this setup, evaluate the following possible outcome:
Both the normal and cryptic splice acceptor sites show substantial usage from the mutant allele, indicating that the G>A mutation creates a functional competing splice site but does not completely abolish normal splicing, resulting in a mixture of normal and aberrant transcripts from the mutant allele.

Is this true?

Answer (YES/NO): NO